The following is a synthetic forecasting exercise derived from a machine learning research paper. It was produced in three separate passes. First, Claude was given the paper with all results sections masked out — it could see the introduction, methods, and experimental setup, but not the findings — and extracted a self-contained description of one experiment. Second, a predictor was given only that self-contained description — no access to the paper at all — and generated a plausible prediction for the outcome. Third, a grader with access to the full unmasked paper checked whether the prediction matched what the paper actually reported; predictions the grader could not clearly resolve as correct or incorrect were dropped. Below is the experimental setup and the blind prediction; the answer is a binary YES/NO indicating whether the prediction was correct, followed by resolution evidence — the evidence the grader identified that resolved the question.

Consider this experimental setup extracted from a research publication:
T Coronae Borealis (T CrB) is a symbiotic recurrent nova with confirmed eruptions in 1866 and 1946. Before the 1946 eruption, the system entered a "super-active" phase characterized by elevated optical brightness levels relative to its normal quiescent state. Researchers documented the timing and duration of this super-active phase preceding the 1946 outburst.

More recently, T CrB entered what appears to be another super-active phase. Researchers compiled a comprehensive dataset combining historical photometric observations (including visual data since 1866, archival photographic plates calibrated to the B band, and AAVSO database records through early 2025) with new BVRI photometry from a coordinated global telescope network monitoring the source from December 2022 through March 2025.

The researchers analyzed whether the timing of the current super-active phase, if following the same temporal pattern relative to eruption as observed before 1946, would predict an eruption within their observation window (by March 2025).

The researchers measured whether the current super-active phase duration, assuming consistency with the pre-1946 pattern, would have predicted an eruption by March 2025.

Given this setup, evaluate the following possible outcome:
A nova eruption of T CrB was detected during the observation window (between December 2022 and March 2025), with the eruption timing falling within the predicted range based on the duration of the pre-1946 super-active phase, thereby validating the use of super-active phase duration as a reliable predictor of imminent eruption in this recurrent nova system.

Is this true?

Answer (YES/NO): NO